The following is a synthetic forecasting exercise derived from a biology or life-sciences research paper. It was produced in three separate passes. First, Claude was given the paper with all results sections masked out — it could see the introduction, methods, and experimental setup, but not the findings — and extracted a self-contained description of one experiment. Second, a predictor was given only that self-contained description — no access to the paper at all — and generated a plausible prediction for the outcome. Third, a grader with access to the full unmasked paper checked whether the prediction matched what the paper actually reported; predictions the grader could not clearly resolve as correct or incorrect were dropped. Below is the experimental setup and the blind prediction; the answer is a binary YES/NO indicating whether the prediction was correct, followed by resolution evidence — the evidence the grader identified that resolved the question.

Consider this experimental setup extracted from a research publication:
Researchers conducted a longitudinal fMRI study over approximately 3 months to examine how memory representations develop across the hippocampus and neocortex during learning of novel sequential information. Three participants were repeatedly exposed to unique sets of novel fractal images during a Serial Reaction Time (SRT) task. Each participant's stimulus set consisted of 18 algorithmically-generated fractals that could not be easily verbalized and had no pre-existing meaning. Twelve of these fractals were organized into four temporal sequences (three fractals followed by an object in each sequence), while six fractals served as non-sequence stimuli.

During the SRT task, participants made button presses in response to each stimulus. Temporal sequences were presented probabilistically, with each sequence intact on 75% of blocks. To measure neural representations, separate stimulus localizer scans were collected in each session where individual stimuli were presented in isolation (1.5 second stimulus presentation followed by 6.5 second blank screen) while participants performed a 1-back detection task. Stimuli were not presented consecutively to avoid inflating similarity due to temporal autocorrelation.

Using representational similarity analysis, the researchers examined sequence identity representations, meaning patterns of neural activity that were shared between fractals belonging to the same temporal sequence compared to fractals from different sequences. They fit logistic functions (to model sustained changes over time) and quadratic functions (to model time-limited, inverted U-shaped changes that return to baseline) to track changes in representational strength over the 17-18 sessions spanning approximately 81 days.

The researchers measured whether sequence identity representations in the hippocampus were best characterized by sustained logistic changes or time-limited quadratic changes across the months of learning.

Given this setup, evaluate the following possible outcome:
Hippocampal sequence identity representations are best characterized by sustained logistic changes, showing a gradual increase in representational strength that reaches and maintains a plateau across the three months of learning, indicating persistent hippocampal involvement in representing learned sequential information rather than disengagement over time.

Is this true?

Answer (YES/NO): YES